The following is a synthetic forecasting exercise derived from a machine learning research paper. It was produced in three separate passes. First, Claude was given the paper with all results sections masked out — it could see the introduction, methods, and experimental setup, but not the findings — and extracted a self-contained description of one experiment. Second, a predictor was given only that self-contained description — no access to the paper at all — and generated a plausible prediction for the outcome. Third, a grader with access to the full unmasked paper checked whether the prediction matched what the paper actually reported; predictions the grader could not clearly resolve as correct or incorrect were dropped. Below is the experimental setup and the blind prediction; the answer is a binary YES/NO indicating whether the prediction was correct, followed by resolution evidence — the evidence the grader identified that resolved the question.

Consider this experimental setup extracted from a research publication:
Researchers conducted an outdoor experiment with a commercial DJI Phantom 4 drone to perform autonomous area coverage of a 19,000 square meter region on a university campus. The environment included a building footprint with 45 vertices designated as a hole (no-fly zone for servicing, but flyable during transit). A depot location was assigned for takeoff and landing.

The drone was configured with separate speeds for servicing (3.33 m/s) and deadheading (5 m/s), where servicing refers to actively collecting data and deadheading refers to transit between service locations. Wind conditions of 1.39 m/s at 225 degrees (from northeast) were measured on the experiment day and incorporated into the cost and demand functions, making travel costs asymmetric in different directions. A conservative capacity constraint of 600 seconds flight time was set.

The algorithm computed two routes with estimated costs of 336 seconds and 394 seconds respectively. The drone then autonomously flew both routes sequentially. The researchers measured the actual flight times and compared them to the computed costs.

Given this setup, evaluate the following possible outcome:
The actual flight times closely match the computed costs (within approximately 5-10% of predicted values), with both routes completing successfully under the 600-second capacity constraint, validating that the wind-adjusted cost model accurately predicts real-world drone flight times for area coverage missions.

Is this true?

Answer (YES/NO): YES